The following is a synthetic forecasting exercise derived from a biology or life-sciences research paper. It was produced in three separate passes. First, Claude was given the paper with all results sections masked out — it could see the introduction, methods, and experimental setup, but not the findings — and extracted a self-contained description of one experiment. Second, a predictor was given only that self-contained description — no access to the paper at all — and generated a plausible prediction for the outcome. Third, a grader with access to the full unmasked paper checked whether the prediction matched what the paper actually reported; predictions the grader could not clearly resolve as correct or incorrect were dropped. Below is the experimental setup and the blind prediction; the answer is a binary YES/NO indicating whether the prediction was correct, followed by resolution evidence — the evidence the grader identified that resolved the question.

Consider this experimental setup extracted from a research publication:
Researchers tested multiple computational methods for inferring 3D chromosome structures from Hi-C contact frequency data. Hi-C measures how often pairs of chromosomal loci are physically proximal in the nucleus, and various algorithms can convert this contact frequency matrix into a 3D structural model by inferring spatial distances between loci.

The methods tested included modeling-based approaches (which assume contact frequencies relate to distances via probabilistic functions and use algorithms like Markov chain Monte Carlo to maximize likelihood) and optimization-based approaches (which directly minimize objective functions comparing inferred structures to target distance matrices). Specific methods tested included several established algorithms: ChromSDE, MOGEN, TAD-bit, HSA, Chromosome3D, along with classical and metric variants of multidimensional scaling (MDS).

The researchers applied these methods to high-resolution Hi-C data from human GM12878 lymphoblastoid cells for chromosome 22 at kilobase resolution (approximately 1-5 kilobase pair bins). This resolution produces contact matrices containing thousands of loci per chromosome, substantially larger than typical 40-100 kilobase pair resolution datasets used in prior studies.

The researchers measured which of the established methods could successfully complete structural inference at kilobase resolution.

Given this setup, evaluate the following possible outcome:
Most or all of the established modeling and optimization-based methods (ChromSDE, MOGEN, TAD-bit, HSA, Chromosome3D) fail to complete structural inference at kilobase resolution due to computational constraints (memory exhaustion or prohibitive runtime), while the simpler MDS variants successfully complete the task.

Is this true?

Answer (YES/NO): NO